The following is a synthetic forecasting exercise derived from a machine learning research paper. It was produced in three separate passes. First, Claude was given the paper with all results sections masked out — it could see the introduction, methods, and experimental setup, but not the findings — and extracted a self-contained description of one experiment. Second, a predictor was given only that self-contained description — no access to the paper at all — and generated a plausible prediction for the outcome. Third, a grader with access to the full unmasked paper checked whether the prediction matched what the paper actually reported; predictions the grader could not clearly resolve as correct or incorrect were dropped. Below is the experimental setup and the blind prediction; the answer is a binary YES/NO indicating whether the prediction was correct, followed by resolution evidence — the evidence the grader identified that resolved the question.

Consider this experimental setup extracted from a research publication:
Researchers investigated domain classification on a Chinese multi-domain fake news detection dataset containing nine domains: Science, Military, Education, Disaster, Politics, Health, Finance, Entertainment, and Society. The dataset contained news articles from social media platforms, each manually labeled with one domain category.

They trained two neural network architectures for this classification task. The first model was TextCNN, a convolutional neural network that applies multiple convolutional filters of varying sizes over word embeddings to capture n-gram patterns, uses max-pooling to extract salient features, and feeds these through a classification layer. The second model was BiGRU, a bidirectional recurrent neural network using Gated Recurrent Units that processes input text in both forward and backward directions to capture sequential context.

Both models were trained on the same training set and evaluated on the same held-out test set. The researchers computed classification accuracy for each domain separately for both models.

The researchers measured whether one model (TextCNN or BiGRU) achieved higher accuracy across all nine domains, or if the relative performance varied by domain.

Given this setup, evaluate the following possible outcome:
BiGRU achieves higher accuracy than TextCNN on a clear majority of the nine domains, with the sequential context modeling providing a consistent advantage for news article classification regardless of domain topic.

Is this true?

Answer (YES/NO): NO